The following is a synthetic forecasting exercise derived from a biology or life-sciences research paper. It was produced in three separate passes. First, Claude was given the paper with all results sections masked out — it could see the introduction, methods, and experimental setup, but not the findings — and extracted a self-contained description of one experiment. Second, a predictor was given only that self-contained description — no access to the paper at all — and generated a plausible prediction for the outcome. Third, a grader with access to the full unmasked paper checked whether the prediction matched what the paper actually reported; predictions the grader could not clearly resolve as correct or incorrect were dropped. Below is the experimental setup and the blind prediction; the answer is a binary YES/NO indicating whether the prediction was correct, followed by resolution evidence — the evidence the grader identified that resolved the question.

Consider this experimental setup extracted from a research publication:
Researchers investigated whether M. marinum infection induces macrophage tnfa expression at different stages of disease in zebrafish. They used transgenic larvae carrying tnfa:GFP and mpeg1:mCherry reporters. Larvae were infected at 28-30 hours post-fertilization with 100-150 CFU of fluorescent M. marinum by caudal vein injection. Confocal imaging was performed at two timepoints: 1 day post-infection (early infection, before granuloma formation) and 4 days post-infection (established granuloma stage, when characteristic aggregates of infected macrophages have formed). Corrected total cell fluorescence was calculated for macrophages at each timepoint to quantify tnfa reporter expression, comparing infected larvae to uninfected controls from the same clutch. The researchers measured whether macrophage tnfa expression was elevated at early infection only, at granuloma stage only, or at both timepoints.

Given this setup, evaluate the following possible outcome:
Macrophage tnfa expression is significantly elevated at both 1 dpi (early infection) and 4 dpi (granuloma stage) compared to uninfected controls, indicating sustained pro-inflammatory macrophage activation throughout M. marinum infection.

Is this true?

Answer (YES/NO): YES